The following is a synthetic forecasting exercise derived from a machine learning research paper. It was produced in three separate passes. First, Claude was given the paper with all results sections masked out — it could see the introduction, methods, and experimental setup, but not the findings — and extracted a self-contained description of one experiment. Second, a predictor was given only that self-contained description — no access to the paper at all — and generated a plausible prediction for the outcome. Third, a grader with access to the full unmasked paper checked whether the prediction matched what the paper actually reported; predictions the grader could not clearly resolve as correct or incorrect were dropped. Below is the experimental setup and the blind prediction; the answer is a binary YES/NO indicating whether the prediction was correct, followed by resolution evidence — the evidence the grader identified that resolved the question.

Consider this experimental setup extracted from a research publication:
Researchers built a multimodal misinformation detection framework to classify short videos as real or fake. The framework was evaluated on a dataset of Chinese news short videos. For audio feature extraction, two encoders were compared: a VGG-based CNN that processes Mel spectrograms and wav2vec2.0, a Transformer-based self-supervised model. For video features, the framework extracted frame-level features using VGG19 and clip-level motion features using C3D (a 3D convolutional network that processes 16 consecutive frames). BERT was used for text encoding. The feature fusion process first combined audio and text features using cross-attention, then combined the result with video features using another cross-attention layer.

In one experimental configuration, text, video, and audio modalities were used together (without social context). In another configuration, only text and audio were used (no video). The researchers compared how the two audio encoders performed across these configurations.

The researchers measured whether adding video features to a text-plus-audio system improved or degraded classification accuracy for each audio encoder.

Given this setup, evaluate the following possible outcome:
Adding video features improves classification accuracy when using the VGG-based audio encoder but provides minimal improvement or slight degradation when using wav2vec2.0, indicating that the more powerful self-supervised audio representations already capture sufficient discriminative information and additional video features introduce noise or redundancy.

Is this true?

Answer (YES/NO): NO